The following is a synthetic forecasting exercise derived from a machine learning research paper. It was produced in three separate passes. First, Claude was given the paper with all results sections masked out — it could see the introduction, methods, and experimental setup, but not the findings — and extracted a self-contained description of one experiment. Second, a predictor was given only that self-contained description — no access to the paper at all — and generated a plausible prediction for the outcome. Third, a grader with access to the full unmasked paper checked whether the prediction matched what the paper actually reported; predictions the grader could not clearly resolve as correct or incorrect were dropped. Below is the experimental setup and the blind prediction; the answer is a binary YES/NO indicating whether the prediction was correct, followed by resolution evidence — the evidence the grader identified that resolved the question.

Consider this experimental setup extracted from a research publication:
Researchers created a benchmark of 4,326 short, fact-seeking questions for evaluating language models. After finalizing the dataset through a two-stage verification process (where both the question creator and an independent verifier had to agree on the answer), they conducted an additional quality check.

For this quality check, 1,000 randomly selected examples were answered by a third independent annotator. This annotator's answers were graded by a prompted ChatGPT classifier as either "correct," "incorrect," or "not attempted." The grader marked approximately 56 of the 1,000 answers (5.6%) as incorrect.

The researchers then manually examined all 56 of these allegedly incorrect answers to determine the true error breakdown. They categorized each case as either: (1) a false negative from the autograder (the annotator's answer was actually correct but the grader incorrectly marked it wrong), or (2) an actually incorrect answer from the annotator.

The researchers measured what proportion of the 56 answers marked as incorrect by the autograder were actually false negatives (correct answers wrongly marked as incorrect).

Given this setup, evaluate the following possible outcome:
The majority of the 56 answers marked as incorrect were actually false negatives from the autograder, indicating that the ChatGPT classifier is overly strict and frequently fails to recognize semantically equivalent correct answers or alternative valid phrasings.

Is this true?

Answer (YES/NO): NO